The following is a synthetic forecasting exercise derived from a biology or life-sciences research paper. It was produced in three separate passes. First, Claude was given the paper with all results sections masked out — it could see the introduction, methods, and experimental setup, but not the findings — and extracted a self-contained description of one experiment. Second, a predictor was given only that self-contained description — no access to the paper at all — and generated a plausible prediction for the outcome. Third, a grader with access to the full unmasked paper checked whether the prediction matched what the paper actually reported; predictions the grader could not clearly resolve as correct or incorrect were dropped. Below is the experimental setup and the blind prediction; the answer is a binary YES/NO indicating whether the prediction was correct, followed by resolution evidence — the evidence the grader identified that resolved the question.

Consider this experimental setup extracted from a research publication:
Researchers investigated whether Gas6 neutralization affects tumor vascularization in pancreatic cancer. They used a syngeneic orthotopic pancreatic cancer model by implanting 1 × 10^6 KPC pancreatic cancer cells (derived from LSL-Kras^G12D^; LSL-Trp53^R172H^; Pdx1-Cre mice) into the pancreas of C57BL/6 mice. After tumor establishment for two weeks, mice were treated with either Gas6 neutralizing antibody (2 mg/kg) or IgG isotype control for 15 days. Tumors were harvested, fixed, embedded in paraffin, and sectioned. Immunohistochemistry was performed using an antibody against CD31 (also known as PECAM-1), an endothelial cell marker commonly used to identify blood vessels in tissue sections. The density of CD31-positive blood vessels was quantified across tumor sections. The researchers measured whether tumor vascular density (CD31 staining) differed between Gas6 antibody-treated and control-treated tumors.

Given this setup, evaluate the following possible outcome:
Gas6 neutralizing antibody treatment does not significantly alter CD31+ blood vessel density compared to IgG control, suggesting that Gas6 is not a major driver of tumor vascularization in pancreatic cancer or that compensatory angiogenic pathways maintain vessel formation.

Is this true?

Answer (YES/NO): YES